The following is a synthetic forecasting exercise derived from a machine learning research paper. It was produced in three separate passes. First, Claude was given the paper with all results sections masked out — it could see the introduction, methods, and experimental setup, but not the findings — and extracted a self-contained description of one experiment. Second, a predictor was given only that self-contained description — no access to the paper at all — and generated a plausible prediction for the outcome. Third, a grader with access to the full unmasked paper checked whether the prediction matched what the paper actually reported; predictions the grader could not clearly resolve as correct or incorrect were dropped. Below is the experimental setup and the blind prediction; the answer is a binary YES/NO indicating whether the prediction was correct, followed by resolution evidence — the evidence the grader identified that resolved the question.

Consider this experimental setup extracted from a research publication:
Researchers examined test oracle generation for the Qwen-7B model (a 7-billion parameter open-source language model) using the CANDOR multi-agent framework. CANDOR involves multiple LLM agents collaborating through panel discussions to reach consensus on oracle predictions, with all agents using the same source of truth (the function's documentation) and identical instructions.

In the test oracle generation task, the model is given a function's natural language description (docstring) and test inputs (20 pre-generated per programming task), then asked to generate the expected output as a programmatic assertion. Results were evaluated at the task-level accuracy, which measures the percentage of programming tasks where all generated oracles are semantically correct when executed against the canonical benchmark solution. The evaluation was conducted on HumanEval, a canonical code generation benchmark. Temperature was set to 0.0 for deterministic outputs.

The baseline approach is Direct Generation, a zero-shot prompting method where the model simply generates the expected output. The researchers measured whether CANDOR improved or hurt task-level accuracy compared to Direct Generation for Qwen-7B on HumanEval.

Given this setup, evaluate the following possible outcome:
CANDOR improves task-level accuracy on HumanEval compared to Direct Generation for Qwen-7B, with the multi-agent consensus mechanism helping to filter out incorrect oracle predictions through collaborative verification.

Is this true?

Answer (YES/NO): NO